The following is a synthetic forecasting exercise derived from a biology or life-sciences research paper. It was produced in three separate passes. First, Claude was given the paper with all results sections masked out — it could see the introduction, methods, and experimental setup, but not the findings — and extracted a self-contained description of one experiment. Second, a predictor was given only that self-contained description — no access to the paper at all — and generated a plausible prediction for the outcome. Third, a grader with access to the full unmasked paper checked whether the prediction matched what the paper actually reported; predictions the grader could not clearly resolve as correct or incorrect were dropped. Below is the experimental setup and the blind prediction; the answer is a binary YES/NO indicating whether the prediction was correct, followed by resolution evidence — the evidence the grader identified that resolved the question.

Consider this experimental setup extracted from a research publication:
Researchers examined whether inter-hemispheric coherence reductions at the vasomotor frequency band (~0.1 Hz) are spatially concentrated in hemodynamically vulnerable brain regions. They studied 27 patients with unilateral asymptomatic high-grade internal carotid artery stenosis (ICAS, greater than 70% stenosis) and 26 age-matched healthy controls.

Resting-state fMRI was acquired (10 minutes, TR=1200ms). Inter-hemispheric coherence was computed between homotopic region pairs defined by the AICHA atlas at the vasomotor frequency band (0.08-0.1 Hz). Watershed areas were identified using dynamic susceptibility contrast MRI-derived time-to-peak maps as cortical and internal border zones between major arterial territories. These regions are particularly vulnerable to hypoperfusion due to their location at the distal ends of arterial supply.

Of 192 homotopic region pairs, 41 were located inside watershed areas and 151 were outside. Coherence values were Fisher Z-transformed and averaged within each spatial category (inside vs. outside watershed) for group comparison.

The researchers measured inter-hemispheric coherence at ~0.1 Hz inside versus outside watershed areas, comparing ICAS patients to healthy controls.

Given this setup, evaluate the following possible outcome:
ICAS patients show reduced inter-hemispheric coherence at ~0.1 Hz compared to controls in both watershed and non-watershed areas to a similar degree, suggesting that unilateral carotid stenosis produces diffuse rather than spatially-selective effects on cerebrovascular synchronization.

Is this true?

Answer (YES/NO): NO